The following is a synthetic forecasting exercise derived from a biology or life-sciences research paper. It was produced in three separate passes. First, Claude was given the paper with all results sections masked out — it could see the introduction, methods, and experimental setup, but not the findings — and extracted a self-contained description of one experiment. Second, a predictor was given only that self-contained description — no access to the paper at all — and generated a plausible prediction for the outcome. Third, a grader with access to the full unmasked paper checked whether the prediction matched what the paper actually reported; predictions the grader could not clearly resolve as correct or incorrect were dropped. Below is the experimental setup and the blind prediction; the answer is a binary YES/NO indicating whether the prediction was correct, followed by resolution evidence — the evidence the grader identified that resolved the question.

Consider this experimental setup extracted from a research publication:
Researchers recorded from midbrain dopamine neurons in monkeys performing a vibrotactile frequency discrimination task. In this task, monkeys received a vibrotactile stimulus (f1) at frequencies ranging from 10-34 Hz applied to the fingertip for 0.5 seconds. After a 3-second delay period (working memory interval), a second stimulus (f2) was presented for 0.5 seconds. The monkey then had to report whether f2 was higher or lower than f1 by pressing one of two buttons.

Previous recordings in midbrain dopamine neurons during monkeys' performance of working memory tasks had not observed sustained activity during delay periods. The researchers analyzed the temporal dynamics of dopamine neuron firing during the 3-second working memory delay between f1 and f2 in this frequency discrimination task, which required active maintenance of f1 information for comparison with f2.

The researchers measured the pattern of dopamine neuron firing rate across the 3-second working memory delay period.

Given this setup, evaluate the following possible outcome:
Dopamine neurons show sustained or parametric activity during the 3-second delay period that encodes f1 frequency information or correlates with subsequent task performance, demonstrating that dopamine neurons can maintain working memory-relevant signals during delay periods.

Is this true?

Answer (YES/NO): NO